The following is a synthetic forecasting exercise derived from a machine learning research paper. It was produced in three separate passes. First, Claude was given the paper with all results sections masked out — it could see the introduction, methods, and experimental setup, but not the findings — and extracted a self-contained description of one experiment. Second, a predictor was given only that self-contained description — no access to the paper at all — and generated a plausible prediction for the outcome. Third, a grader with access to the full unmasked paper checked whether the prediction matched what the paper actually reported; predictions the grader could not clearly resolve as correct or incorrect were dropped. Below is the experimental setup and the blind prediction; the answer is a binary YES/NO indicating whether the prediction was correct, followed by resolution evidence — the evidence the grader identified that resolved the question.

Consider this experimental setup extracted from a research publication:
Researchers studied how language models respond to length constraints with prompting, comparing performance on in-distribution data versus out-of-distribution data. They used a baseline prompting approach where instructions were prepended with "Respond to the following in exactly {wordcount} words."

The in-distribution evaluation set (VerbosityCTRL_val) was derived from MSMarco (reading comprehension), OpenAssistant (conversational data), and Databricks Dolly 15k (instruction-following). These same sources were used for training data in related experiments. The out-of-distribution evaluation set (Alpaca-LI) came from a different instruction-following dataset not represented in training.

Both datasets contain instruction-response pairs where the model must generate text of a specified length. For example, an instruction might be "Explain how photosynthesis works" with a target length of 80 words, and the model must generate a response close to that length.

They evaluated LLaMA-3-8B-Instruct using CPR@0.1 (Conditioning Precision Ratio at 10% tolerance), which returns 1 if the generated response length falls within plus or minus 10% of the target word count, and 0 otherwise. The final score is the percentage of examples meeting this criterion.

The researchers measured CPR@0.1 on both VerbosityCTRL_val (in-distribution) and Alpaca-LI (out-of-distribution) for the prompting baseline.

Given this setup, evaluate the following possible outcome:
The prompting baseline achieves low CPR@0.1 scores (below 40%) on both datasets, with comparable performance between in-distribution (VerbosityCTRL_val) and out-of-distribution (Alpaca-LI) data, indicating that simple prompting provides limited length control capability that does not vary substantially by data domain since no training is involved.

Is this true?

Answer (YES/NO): NO